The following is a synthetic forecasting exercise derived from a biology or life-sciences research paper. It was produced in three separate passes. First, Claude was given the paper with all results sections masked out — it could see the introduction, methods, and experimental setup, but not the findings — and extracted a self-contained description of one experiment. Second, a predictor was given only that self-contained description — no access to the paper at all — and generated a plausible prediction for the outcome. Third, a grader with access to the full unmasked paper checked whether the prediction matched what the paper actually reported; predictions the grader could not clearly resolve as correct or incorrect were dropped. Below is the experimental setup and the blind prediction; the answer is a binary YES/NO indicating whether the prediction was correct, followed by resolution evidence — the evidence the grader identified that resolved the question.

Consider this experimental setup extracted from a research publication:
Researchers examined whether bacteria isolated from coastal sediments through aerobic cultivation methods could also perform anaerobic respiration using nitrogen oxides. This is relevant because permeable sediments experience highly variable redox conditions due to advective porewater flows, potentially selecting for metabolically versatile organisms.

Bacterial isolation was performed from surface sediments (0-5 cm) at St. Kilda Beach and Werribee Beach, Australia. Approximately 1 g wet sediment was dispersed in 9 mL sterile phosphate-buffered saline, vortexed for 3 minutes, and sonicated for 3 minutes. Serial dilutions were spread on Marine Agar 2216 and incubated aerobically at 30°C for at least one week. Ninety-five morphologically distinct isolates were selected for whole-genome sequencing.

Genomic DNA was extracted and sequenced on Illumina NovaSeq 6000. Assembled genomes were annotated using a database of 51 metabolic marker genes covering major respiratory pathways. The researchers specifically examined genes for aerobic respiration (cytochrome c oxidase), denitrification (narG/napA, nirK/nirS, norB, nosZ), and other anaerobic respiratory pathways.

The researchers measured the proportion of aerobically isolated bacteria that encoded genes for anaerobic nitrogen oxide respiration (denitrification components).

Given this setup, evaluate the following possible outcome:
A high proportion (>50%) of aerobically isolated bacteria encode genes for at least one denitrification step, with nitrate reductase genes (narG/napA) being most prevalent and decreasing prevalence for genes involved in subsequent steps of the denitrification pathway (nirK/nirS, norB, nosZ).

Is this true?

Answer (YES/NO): NO